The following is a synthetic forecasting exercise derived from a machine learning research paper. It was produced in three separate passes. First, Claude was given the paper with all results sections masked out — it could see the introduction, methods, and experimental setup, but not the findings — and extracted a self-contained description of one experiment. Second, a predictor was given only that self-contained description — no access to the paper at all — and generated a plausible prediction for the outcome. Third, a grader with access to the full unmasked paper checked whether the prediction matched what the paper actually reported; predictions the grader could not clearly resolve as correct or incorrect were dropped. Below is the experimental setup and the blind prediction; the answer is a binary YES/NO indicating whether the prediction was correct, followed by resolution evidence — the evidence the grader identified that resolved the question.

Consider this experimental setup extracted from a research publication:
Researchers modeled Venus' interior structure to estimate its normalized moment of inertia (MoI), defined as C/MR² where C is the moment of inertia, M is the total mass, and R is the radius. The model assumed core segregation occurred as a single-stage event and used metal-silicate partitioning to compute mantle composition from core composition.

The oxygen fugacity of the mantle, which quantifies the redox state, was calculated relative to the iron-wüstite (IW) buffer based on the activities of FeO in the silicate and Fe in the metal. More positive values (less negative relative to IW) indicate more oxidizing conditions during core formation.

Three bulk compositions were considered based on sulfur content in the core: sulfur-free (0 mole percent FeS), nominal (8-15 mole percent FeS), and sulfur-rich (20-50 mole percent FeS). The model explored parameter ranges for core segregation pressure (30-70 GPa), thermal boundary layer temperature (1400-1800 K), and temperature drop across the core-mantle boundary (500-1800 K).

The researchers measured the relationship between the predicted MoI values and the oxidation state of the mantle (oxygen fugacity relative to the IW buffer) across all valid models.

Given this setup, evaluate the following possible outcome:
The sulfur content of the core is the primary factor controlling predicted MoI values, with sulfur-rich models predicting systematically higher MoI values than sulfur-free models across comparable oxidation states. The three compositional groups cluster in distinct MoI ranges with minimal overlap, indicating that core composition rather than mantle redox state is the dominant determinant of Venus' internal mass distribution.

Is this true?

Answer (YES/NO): NO